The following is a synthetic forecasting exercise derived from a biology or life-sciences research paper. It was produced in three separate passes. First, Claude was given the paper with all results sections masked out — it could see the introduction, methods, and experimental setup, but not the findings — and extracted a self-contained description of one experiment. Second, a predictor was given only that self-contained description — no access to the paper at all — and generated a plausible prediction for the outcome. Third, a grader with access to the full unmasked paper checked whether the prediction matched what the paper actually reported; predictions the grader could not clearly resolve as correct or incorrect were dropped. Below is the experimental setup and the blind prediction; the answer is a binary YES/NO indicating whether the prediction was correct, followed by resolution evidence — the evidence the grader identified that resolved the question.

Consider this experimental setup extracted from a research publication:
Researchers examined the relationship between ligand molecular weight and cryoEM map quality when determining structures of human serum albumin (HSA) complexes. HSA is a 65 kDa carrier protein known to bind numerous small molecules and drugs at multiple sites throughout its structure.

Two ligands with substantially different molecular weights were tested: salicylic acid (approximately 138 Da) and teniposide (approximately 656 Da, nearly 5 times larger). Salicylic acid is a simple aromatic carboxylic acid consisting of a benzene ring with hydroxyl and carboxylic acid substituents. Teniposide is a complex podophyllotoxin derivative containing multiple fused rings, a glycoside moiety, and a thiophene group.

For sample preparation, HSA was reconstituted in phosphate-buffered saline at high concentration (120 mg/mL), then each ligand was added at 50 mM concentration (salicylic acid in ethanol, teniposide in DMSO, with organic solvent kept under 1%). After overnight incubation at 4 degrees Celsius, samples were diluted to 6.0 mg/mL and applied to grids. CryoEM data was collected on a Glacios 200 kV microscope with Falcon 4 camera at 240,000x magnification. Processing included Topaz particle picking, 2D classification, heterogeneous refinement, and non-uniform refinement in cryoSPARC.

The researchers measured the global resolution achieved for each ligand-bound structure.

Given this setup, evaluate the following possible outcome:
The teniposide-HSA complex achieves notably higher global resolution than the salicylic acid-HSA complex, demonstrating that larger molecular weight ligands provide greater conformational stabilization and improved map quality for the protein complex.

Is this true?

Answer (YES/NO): NO